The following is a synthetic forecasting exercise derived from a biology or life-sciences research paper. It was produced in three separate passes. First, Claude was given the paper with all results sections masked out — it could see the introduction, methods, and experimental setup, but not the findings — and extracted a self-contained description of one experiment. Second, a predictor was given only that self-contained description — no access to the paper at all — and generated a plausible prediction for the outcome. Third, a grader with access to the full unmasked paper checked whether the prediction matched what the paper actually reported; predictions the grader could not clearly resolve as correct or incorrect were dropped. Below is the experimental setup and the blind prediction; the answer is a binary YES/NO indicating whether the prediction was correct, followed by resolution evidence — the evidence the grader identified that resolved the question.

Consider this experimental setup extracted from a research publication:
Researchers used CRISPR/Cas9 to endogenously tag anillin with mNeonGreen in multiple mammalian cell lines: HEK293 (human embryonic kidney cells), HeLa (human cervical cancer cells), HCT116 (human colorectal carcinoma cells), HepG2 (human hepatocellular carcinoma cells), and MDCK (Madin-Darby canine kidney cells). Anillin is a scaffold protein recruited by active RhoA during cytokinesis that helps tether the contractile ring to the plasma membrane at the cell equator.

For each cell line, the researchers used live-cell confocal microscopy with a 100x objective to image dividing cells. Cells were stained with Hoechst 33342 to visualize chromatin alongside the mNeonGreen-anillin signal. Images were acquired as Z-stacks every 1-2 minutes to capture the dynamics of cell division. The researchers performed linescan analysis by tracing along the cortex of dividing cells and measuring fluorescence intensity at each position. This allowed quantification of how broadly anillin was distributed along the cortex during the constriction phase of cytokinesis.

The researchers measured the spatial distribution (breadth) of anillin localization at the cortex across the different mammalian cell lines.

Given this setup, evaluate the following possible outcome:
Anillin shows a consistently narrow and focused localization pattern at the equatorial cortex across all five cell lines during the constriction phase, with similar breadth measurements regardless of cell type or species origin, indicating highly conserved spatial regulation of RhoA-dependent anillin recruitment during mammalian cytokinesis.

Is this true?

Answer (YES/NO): NO